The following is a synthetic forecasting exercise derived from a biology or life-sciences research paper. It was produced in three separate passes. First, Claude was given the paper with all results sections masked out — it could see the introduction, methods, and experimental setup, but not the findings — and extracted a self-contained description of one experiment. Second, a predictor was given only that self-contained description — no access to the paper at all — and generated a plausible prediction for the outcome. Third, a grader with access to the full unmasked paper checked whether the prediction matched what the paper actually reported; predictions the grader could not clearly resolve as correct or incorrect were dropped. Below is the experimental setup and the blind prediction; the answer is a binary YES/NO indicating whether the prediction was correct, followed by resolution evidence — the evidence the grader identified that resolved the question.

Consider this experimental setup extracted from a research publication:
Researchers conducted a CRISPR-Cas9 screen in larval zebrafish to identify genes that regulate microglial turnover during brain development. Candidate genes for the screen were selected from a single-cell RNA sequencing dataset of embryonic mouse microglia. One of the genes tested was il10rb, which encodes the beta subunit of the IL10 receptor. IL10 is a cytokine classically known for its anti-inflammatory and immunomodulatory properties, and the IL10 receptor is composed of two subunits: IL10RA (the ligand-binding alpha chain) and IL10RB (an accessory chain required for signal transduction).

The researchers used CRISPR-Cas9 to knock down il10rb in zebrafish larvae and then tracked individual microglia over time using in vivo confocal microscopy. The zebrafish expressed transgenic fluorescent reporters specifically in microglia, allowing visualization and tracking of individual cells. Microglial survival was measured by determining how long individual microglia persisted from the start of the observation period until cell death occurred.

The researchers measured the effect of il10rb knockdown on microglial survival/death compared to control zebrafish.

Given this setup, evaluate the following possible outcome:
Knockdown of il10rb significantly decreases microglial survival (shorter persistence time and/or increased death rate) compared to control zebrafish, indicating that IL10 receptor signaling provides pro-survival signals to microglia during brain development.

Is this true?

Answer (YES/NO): NO